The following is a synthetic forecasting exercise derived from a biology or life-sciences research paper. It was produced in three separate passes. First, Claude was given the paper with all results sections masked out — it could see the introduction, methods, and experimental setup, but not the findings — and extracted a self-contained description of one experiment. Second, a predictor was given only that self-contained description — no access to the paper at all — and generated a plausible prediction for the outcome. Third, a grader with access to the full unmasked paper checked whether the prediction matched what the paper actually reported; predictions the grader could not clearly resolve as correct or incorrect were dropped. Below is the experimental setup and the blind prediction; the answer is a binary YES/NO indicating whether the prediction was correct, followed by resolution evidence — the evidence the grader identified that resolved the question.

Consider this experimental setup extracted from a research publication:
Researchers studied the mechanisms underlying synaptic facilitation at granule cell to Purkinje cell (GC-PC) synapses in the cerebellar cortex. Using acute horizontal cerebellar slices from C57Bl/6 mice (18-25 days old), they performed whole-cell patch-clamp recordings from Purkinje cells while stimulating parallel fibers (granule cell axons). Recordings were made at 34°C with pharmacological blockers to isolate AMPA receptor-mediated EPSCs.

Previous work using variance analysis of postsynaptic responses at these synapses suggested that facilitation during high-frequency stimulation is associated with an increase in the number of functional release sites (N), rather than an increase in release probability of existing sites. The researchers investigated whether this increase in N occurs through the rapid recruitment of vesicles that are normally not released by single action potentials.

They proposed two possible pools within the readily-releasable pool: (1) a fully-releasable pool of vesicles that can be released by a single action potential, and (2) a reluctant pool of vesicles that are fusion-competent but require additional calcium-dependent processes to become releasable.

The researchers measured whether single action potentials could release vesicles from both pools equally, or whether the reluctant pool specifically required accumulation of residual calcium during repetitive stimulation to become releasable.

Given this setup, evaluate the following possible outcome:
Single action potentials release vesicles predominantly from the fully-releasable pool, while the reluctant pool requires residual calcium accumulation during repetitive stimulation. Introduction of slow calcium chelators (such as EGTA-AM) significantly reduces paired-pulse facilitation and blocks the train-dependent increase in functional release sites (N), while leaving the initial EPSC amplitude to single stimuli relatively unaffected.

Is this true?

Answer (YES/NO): NO